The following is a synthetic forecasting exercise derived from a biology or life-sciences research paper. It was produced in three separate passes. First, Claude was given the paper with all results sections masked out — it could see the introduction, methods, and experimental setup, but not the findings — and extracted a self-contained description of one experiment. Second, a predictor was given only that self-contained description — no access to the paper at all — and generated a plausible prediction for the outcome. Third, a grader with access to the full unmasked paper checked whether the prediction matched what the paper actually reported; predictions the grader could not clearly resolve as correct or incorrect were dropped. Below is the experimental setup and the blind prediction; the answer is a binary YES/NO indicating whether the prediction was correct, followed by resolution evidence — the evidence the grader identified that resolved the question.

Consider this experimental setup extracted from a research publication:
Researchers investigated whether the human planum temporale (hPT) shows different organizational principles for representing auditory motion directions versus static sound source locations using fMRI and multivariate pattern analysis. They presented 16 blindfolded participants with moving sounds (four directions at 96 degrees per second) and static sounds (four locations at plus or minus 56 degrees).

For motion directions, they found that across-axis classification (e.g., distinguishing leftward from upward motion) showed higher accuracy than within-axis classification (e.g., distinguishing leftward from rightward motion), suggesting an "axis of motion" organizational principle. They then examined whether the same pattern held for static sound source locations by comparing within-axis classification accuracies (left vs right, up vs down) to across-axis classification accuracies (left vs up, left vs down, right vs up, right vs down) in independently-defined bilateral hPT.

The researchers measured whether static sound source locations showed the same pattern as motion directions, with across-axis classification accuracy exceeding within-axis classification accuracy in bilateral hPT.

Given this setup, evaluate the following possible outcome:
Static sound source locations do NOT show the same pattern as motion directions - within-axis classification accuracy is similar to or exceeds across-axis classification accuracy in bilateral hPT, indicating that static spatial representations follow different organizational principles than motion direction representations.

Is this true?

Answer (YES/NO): YES